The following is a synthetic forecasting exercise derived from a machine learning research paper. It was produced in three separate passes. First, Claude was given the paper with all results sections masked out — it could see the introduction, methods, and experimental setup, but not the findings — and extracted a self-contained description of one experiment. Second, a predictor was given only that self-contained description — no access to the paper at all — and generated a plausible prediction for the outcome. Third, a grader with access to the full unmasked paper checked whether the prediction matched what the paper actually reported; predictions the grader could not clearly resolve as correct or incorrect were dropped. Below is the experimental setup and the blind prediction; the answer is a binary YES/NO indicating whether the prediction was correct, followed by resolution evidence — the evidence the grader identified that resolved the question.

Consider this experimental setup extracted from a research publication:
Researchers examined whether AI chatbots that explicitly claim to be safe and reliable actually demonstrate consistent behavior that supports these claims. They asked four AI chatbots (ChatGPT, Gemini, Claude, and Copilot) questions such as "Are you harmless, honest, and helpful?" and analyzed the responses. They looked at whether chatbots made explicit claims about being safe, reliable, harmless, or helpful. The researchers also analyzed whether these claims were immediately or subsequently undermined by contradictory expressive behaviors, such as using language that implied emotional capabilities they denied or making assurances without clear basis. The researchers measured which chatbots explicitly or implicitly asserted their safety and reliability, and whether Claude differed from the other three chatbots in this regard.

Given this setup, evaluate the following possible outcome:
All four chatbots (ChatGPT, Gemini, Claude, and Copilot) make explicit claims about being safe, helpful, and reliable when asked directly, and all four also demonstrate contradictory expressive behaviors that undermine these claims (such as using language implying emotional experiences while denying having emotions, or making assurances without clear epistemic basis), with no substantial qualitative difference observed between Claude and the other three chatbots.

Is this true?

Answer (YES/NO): NO